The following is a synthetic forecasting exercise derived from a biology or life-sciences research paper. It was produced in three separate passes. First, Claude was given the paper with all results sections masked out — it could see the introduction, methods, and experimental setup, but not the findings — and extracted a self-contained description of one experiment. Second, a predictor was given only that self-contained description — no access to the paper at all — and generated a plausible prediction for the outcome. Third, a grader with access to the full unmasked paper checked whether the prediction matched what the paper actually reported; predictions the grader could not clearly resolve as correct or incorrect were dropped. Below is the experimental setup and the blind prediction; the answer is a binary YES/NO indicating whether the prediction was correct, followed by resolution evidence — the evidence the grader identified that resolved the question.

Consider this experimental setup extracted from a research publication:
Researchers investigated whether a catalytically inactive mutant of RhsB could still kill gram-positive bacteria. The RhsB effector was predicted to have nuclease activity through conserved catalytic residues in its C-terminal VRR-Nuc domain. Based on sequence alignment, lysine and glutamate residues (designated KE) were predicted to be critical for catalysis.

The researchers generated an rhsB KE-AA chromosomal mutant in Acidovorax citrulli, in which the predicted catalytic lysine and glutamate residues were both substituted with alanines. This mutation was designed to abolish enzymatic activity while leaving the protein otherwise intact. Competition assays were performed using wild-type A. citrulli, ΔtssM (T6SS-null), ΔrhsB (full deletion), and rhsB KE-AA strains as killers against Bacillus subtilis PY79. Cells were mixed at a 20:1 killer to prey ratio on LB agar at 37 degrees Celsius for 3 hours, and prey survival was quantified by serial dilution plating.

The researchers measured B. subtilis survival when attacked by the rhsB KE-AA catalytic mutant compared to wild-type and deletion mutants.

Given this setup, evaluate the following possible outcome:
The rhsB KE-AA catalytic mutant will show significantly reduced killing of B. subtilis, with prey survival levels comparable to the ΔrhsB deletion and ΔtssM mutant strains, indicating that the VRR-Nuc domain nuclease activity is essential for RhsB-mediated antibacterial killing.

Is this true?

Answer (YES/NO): NO